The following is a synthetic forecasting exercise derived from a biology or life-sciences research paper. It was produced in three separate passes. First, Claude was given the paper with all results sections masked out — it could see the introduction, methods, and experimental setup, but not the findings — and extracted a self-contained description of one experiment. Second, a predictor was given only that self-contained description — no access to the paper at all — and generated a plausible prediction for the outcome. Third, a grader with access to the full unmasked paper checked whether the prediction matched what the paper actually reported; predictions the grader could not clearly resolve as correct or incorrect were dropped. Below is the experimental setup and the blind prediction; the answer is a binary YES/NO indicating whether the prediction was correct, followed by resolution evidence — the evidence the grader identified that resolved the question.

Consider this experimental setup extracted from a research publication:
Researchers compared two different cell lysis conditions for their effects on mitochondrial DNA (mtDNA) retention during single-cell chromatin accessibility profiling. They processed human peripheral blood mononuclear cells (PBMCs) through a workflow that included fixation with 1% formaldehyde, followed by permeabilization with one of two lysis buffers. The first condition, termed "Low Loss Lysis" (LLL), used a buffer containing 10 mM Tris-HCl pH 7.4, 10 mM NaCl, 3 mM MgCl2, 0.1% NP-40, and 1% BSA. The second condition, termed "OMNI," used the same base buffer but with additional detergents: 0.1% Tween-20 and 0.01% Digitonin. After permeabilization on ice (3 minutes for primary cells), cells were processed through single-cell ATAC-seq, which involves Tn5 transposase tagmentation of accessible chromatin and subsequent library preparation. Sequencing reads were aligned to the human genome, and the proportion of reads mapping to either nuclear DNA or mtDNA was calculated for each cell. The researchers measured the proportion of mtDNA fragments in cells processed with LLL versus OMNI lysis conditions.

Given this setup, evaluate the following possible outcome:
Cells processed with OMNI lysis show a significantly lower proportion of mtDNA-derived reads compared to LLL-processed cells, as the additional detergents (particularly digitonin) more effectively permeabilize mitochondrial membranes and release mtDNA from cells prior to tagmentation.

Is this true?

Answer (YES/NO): YES